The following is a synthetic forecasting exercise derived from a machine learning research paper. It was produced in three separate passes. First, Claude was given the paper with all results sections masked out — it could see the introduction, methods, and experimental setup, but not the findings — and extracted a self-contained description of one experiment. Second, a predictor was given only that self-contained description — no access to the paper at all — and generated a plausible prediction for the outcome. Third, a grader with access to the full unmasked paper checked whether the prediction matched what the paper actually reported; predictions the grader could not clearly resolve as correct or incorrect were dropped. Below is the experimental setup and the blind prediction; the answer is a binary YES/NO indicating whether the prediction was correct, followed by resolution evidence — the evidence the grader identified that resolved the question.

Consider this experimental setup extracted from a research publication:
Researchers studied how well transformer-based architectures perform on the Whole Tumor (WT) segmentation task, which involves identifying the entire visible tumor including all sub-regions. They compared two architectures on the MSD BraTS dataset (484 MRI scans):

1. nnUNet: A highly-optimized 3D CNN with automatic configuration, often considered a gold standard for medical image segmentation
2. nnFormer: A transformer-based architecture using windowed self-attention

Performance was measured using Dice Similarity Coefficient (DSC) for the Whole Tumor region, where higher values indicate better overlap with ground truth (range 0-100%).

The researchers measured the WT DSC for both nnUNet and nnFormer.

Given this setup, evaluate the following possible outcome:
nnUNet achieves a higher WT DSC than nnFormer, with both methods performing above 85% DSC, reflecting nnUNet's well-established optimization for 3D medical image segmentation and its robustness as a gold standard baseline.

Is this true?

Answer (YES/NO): YES